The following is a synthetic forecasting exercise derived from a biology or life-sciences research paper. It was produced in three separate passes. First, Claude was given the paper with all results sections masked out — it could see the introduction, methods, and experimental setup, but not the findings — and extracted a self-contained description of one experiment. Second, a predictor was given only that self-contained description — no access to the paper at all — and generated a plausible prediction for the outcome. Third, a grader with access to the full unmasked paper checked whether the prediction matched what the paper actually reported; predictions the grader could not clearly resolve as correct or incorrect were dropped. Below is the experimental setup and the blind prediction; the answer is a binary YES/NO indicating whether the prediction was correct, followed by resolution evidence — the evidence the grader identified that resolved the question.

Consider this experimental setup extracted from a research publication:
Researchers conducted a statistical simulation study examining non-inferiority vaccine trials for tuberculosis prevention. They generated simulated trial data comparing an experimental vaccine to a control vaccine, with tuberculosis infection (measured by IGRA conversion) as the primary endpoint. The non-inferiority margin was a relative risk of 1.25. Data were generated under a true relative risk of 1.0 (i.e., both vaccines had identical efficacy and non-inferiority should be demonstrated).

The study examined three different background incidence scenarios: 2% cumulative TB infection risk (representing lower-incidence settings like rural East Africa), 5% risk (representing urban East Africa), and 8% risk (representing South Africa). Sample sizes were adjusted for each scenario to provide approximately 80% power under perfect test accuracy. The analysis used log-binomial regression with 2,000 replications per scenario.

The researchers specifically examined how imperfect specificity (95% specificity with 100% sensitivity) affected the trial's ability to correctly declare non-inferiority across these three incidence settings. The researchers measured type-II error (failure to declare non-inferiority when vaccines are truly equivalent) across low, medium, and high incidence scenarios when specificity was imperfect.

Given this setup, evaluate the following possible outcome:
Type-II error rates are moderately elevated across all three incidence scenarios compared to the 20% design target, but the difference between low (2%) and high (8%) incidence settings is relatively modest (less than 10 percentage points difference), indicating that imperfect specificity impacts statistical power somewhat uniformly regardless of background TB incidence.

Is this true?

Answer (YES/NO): NO